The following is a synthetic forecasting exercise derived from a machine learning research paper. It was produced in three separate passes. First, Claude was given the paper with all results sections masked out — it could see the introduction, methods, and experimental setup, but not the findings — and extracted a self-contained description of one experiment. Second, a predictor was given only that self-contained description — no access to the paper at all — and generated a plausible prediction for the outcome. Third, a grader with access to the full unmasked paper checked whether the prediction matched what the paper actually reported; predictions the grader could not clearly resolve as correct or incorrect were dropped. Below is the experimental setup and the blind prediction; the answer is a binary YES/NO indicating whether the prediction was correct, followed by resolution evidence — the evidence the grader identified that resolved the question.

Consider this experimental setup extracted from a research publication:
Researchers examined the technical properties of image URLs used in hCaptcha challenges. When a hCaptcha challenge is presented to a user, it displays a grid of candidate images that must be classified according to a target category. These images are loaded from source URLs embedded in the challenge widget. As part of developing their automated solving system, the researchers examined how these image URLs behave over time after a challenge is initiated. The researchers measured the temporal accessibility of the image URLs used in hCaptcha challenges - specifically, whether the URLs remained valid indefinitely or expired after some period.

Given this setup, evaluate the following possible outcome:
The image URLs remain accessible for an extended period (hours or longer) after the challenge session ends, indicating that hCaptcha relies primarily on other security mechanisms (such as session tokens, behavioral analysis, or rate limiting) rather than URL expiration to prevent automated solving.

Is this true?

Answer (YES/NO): NO